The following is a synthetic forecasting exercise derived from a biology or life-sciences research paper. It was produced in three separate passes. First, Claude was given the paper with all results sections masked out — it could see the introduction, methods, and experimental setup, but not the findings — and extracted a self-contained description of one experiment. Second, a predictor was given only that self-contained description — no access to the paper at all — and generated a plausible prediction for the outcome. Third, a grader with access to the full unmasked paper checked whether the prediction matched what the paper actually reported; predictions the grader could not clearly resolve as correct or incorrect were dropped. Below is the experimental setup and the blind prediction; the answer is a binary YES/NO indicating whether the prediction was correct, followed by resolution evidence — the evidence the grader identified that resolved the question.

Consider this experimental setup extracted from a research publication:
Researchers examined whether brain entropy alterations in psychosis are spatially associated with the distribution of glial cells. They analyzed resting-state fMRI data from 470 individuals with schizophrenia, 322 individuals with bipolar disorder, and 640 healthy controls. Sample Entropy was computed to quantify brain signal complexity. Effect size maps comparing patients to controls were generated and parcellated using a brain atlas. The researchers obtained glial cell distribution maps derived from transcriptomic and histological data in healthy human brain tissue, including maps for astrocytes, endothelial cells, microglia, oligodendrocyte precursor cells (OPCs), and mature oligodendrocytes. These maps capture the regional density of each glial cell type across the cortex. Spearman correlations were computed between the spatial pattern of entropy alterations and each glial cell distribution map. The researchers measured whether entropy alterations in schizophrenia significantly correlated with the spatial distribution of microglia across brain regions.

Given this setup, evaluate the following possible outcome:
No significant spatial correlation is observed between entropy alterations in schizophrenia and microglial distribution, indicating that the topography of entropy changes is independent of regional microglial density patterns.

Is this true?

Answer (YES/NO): YES